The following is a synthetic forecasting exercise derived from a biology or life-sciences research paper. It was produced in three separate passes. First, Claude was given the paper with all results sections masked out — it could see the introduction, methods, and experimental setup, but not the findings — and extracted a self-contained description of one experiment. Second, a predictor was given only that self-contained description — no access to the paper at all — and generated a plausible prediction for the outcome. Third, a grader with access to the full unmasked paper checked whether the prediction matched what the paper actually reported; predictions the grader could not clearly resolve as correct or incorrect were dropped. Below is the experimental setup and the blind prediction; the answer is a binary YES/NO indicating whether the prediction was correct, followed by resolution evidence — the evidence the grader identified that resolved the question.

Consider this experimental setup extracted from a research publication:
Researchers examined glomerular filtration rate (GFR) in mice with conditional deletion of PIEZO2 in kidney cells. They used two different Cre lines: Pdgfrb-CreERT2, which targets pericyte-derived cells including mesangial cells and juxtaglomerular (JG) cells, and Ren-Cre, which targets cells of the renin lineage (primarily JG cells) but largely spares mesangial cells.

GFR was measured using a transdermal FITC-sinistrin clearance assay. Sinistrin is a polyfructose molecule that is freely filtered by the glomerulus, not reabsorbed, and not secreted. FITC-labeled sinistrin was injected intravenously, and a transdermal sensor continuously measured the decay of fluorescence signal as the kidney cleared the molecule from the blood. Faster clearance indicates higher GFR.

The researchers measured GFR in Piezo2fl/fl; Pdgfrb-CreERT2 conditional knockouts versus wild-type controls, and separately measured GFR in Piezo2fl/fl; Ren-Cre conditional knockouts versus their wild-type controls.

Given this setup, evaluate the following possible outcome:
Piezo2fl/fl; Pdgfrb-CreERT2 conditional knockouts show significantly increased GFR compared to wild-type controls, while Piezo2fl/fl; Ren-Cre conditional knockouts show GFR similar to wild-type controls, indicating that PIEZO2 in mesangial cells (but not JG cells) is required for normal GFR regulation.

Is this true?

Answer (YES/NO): NO